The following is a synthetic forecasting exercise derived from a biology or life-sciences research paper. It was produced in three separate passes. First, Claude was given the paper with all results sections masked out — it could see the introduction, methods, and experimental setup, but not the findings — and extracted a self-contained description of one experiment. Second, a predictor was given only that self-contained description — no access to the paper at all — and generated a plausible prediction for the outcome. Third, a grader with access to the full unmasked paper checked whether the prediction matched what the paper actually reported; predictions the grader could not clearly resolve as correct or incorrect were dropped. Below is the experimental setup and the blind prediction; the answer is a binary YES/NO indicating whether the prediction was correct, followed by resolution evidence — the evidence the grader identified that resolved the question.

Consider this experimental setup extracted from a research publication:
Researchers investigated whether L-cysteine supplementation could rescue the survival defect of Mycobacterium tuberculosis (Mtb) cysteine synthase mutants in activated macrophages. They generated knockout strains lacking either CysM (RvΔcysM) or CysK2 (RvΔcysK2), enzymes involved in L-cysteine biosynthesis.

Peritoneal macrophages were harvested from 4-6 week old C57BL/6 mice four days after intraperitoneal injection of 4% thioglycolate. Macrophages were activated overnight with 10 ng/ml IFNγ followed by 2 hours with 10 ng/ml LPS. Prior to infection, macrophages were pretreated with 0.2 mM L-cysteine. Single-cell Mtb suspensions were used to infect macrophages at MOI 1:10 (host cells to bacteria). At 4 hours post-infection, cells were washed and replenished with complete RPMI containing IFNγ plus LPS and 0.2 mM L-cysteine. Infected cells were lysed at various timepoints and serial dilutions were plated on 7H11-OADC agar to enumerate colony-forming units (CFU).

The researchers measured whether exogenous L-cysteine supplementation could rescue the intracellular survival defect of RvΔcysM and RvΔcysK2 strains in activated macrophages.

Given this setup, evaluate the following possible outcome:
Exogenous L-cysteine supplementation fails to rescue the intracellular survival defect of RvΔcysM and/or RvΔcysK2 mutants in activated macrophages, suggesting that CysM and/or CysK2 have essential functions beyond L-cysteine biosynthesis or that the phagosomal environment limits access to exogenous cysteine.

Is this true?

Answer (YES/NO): NO